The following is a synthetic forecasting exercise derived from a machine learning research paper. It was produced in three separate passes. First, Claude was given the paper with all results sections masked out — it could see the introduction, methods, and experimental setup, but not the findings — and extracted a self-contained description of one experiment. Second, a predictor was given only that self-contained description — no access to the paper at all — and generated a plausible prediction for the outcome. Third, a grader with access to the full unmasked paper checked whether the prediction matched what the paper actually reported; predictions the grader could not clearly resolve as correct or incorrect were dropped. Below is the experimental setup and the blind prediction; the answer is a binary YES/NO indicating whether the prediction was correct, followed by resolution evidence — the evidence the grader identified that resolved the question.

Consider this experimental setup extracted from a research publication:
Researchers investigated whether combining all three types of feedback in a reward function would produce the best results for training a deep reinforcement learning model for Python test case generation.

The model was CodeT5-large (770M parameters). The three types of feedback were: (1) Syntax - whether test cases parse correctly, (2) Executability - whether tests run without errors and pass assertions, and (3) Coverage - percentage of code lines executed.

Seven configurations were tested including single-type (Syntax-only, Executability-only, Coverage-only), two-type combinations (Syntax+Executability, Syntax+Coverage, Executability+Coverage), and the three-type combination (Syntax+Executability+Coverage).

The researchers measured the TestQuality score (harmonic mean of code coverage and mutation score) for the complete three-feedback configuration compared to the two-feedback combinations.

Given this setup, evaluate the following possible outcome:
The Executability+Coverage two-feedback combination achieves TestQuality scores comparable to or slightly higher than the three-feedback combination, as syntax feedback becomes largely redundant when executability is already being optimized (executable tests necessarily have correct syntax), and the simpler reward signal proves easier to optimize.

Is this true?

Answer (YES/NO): NO